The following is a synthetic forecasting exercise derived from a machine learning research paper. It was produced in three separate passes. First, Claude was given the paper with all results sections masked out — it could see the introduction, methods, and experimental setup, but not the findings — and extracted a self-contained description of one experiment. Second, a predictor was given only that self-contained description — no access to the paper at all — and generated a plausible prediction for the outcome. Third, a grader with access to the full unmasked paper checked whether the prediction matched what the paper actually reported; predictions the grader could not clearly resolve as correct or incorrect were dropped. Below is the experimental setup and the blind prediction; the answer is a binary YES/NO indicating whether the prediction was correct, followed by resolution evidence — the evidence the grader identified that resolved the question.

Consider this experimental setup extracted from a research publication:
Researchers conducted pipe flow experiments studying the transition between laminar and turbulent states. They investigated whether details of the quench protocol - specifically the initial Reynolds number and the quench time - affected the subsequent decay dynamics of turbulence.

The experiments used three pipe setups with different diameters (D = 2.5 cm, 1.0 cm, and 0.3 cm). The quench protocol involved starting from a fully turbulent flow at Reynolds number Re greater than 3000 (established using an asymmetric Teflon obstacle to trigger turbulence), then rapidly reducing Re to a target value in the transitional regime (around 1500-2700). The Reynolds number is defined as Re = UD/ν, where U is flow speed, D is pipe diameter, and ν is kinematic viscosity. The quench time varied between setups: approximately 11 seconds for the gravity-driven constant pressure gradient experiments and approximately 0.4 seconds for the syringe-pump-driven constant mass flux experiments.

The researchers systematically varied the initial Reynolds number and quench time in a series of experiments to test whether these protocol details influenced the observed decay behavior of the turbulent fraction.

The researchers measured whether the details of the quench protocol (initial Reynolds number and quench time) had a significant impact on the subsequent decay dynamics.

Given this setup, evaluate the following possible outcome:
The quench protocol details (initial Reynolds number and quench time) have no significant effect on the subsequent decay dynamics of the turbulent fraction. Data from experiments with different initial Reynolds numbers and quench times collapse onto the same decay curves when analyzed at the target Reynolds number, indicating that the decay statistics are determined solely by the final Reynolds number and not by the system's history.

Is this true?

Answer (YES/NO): NO